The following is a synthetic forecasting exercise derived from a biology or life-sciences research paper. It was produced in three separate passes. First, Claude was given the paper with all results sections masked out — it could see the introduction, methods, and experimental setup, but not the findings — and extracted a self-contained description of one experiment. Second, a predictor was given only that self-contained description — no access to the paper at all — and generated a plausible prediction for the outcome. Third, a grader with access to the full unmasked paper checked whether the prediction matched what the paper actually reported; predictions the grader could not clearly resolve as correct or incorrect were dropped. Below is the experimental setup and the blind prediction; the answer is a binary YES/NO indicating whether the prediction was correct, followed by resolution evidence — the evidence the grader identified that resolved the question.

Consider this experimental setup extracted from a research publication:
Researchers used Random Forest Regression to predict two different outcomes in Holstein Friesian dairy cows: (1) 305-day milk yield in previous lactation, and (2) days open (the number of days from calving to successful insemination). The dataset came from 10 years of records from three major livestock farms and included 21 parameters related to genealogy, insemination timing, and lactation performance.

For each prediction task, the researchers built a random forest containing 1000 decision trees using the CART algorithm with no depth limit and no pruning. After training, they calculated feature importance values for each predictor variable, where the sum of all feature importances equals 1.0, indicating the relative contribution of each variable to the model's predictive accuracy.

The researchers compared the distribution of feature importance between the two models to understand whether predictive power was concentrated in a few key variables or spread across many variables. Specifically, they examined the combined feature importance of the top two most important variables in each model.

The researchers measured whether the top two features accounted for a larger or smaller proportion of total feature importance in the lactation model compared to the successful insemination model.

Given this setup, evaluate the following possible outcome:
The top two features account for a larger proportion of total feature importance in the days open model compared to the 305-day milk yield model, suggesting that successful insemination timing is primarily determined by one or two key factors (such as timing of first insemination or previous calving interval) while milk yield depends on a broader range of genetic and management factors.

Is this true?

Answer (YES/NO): NO